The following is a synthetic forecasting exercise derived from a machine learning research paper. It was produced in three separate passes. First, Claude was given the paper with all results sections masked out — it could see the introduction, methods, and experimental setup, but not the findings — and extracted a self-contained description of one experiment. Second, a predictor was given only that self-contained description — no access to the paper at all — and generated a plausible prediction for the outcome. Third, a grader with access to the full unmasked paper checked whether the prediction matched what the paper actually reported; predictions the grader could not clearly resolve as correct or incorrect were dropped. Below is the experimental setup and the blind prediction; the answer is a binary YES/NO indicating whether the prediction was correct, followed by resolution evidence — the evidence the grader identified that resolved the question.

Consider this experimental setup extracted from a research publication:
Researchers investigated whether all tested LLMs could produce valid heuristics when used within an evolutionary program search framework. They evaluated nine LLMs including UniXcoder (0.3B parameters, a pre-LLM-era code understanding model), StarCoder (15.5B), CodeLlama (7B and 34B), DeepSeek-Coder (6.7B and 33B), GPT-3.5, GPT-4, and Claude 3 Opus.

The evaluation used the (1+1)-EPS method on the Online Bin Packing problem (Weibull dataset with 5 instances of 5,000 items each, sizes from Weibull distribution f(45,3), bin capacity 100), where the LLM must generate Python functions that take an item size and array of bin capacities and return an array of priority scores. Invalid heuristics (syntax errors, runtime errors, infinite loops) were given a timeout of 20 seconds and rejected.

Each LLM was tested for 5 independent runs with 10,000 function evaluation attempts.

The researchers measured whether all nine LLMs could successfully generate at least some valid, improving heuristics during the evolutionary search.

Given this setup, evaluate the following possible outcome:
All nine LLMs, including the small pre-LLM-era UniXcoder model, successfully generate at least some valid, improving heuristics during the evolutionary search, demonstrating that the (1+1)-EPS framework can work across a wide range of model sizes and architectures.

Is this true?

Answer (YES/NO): NO